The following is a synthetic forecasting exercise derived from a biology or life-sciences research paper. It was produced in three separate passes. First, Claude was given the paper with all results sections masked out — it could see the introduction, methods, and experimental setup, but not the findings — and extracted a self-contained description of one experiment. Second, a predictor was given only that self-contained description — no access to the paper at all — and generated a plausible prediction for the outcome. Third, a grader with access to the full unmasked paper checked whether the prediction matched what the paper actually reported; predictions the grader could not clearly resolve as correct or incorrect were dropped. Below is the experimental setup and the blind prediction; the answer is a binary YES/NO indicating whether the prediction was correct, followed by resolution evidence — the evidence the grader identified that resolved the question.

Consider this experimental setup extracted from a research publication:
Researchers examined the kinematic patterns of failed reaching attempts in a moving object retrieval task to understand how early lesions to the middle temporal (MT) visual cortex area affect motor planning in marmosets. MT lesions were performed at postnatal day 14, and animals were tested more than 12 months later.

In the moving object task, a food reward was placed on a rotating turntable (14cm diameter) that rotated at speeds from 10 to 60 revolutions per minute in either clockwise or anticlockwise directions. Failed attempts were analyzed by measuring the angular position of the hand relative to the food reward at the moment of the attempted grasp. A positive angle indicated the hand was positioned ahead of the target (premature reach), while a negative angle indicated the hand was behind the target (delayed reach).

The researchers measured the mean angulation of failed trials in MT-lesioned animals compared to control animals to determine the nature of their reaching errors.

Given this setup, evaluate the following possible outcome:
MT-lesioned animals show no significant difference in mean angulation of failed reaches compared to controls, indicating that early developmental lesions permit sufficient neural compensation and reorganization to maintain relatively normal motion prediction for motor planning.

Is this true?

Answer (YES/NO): NO